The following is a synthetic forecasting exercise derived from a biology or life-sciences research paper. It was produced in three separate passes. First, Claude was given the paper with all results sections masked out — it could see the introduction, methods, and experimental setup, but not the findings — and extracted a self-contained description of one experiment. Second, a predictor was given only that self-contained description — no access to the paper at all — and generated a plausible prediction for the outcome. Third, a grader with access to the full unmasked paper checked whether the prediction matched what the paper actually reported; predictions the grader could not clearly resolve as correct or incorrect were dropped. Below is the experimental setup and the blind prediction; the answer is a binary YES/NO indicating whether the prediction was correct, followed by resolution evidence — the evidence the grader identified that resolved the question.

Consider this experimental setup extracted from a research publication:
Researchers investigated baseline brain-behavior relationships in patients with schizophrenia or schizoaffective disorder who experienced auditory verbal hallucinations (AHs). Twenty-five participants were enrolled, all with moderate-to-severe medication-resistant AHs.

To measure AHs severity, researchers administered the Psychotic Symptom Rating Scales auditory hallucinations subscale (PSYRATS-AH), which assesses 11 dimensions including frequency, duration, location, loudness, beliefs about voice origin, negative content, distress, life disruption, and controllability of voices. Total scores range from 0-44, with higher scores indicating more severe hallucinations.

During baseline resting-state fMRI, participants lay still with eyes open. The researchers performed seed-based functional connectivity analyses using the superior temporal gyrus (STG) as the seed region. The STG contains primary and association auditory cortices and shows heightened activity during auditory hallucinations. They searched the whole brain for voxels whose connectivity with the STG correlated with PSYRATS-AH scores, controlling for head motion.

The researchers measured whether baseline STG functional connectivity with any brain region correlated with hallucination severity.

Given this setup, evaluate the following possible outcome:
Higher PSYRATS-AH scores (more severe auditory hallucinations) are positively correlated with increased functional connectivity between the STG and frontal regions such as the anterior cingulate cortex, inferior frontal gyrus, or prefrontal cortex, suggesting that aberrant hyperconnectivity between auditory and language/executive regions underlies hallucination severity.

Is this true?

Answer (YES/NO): NO